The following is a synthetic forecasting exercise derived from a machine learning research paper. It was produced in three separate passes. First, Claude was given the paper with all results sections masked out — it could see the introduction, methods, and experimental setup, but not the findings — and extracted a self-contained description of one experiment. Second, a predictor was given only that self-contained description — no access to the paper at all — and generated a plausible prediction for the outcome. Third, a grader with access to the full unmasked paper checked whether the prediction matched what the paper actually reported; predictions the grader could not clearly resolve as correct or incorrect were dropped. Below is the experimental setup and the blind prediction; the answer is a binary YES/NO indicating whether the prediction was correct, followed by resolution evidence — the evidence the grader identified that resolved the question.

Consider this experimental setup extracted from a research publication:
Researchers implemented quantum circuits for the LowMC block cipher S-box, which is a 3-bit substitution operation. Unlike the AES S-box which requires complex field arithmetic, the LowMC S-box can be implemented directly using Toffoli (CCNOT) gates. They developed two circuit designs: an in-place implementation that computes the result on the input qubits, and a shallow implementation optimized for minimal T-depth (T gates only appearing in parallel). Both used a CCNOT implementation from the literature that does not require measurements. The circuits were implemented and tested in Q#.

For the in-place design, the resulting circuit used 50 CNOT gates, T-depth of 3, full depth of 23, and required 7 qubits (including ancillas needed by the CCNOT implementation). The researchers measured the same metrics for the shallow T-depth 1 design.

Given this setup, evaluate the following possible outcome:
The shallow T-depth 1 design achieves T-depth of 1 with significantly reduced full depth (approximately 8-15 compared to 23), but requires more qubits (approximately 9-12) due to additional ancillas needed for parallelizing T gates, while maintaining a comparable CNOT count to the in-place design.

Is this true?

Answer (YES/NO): NO